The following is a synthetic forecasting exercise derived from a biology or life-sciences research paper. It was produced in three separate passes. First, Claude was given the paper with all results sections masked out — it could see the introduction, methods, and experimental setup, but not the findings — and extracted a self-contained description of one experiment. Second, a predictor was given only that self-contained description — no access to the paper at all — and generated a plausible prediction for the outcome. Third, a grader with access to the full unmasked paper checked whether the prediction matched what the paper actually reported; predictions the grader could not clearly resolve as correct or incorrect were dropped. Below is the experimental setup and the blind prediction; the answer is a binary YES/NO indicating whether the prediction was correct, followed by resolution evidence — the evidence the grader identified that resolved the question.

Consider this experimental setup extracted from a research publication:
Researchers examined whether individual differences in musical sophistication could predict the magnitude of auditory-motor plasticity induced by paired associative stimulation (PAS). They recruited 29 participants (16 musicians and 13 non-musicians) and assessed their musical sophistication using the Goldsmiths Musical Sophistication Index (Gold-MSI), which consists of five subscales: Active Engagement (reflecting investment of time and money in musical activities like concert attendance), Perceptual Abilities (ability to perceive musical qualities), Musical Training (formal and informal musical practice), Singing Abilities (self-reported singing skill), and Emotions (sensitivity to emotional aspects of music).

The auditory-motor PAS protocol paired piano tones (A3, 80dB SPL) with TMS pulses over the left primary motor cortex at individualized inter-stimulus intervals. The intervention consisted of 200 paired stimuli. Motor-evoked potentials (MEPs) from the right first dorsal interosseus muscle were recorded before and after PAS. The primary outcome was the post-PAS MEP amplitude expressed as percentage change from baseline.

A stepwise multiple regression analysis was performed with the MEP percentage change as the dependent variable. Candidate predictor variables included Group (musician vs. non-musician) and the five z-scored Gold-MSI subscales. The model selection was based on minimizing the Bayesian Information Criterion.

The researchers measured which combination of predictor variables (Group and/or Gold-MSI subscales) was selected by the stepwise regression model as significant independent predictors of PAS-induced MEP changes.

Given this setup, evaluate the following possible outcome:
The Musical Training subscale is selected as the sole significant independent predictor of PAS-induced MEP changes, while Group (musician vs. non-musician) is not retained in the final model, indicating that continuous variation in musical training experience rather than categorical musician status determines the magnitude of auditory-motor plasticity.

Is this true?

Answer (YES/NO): NO